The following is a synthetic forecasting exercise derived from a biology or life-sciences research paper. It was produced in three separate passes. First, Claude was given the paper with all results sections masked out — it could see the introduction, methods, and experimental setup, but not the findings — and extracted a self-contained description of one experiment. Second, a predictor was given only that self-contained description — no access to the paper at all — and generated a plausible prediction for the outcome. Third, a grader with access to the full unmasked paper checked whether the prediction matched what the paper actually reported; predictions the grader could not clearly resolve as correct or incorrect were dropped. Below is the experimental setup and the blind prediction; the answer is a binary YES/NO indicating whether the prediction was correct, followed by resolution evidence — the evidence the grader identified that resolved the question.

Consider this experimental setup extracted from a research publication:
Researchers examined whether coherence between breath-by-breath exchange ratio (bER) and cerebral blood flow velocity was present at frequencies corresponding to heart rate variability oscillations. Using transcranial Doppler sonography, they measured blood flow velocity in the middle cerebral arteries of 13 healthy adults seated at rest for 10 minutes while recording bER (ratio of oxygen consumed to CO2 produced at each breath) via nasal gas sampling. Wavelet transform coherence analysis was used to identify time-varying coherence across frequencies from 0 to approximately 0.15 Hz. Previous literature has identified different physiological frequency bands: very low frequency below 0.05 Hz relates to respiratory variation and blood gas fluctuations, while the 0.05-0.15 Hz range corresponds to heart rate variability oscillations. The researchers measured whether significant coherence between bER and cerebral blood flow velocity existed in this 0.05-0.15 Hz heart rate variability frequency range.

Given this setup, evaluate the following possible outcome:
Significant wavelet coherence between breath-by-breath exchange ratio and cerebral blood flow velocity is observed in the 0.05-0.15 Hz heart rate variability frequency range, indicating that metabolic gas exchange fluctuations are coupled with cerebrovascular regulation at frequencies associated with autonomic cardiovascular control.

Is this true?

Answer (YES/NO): NO